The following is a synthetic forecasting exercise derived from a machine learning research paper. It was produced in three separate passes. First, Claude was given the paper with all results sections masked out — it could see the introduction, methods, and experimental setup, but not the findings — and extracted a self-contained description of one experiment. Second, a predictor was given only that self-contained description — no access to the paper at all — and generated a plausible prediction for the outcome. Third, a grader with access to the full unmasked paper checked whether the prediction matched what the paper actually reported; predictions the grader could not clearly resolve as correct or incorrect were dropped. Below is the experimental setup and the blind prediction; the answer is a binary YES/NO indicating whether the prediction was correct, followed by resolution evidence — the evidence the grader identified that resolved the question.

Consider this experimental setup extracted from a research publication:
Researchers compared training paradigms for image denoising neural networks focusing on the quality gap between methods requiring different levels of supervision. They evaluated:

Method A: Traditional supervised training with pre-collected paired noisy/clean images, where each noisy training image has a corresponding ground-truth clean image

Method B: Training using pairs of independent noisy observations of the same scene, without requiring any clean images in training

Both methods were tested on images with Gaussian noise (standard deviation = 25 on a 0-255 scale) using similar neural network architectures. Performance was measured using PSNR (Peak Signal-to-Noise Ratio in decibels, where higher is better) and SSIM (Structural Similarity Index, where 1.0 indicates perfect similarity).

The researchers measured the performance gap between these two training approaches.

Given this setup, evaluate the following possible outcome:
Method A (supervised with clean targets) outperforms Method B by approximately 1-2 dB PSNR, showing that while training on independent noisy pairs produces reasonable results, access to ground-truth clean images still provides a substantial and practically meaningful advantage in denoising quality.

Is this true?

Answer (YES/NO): NO